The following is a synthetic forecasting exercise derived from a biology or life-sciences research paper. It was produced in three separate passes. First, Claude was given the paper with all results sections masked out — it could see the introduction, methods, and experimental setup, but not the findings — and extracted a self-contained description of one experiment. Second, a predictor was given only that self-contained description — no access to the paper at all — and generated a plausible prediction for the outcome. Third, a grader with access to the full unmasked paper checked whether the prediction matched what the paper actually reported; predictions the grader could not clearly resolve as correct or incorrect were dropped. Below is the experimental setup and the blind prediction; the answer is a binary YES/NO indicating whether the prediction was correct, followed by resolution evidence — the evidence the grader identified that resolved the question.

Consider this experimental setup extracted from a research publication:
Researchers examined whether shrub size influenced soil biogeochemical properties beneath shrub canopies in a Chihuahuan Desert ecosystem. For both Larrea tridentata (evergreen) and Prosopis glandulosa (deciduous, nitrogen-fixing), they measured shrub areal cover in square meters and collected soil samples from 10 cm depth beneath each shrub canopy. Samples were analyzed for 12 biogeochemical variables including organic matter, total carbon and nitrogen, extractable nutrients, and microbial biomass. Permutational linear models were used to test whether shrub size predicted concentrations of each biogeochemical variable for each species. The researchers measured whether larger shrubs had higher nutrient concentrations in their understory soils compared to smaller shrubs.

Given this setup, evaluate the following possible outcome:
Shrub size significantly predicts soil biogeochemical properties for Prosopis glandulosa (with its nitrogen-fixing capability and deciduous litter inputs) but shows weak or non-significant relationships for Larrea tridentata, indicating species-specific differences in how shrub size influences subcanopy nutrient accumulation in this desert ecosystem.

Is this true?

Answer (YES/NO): YES